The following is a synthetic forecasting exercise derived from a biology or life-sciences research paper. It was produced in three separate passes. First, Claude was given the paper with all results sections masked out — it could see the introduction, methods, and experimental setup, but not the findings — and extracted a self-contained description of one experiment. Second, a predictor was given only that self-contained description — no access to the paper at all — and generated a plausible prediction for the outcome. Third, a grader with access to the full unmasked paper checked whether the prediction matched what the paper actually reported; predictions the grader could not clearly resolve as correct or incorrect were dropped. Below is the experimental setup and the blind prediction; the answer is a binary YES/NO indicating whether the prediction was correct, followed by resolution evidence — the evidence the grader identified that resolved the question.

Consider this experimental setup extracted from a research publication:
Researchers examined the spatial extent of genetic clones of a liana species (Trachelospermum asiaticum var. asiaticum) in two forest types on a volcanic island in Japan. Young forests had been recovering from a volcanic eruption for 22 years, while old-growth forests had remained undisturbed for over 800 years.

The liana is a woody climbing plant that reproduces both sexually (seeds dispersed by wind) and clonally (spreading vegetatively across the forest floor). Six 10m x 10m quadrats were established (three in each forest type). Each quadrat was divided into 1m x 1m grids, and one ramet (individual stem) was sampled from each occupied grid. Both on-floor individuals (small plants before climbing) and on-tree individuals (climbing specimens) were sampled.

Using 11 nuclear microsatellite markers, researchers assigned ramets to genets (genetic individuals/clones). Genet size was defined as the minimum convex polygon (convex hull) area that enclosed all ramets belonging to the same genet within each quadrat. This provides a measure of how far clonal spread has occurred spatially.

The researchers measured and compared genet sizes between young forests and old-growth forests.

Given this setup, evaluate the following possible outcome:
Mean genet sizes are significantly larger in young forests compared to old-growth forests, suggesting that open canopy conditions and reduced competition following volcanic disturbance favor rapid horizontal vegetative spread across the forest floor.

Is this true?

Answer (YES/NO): NO